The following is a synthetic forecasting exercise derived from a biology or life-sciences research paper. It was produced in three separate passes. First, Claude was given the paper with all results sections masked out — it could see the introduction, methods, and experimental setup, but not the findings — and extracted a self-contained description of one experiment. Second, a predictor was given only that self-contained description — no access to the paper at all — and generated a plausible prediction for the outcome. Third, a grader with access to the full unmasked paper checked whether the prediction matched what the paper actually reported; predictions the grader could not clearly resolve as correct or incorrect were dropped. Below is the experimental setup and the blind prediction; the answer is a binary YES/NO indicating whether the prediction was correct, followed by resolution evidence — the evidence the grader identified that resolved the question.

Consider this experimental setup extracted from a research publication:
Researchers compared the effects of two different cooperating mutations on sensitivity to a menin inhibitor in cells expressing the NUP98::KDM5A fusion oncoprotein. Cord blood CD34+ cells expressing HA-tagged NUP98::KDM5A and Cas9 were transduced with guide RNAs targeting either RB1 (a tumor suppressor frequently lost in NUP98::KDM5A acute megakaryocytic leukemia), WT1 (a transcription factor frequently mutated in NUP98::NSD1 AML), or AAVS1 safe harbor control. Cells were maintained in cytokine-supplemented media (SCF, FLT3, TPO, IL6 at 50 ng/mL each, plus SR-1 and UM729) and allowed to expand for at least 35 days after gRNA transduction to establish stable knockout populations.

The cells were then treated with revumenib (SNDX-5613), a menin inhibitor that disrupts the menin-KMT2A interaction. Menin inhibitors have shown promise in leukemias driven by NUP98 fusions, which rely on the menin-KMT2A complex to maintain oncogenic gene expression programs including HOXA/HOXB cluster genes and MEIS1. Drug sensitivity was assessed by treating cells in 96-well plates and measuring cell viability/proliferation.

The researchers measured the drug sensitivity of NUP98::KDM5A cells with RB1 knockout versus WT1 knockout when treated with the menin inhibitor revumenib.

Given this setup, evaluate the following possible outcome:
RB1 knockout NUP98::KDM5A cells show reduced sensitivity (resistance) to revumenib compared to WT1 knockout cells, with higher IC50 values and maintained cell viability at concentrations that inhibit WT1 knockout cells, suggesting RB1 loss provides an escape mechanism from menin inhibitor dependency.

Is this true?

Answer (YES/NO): NO